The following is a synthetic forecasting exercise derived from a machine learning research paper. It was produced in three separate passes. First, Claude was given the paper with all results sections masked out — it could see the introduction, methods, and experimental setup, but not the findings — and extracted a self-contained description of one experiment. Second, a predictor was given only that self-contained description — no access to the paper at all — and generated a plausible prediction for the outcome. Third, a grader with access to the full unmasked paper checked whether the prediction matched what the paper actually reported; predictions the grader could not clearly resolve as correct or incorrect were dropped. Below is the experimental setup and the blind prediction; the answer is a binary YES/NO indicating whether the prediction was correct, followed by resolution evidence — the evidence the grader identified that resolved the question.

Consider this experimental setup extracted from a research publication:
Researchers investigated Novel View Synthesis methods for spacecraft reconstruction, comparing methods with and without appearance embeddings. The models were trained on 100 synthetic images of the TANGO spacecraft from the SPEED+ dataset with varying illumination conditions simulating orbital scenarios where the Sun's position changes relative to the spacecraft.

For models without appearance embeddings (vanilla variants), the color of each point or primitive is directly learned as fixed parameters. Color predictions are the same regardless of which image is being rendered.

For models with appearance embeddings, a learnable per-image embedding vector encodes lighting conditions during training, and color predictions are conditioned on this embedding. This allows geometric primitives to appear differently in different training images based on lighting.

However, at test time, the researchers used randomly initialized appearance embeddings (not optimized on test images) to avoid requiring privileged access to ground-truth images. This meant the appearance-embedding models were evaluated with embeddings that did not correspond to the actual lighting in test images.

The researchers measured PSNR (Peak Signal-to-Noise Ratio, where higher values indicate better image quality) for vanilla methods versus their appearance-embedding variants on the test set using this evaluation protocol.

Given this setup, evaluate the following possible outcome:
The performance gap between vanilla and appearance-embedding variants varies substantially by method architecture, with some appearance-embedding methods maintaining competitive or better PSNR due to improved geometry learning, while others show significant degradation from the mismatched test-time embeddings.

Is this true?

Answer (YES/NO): NO